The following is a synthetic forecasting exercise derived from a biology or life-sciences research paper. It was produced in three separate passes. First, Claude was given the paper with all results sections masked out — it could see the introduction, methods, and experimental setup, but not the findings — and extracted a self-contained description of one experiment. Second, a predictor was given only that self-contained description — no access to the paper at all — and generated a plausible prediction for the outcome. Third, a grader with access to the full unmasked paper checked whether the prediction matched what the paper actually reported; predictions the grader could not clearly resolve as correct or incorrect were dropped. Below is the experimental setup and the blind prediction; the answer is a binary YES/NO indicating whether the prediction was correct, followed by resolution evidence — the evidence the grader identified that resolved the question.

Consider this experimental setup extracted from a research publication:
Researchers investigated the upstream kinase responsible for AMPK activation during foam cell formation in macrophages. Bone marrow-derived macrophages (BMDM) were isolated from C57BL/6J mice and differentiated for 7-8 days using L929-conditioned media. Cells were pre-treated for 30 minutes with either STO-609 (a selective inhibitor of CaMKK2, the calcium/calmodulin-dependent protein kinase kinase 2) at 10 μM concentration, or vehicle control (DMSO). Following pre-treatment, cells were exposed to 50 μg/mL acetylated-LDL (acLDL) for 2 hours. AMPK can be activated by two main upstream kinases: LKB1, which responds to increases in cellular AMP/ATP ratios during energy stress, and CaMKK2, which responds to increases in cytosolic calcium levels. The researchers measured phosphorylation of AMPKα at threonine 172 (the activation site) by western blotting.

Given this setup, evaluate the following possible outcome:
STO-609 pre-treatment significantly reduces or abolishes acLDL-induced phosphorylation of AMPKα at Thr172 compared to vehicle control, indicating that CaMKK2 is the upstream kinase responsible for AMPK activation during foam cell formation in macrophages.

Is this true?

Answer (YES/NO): NO